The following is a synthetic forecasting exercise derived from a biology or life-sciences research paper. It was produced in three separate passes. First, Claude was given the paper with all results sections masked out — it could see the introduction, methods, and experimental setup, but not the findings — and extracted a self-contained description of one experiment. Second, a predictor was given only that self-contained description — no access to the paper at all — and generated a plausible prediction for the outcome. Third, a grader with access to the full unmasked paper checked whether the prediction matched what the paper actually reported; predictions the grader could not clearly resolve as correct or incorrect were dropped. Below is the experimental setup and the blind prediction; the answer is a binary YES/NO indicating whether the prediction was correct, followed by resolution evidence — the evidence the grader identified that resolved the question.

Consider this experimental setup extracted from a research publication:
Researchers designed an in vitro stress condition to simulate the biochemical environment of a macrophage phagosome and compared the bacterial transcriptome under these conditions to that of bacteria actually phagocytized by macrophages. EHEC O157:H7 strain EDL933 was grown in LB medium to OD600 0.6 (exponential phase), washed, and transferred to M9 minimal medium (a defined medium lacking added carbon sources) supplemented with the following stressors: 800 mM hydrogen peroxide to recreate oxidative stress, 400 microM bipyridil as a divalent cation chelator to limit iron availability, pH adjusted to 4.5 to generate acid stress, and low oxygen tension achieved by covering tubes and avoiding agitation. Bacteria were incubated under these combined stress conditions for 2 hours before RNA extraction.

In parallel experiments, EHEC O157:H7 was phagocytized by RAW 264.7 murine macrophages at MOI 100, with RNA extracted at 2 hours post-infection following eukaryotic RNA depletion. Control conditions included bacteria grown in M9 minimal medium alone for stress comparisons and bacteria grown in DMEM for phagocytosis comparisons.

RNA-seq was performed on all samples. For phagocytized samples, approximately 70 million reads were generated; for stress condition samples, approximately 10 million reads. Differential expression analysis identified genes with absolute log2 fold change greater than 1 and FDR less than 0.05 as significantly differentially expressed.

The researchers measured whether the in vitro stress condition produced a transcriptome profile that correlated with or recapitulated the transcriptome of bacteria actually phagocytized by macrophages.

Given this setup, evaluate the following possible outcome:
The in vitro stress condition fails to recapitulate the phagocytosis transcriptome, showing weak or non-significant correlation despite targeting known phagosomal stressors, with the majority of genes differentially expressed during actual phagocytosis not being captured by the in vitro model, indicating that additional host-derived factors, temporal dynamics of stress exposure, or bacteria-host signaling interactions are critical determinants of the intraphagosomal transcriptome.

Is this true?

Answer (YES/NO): YES